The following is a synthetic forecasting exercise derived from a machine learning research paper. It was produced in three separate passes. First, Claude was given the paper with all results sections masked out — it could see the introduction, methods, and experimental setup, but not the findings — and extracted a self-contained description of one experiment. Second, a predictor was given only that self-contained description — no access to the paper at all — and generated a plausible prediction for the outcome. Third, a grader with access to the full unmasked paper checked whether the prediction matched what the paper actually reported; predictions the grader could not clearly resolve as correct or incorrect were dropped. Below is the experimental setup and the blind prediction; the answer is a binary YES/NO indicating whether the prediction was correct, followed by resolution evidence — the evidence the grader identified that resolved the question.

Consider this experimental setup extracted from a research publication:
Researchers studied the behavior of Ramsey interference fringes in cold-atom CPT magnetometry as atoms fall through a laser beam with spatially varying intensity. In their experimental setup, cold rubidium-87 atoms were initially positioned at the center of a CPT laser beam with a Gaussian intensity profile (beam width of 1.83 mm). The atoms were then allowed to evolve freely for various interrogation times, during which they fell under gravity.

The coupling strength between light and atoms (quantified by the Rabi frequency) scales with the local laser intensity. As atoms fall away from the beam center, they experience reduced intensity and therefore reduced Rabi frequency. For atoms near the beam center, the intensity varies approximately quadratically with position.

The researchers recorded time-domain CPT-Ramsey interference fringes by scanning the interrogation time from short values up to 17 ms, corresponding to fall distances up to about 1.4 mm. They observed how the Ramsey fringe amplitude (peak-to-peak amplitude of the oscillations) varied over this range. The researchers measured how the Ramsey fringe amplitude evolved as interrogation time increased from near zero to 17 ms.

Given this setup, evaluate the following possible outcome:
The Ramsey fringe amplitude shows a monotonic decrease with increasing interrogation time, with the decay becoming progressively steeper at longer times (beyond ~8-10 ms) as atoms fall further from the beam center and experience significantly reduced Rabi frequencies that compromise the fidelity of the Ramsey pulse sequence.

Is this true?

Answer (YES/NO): NO